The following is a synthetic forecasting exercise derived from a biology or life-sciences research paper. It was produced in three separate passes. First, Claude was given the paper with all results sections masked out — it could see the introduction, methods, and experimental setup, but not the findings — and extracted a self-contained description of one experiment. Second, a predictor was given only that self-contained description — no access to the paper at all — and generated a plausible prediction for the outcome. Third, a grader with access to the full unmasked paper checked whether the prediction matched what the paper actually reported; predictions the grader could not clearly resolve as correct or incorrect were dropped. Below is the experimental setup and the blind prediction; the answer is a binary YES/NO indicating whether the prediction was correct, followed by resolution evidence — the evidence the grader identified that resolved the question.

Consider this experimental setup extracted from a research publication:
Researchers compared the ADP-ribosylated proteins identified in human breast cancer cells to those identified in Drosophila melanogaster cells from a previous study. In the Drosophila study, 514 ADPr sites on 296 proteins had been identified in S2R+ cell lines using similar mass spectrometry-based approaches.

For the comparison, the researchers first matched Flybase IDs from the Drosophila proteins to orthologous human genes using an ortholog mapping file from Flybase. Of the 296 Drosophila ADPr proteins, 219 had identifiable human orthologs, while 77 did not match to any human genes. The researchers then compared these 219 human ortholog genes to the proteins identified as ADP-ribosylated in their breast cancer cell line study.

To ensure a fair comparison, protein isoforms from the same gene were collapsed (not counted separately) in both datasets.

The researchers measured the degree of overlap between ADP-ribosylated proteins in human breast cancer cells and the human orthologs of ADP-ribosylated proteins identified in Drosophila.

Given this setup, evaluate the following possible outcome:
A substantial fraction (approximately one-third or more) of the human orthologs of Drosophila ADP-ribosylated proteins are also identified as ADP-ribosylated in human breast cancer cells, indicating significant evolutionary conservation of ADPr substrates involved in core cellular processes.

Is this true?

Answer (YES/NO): YES